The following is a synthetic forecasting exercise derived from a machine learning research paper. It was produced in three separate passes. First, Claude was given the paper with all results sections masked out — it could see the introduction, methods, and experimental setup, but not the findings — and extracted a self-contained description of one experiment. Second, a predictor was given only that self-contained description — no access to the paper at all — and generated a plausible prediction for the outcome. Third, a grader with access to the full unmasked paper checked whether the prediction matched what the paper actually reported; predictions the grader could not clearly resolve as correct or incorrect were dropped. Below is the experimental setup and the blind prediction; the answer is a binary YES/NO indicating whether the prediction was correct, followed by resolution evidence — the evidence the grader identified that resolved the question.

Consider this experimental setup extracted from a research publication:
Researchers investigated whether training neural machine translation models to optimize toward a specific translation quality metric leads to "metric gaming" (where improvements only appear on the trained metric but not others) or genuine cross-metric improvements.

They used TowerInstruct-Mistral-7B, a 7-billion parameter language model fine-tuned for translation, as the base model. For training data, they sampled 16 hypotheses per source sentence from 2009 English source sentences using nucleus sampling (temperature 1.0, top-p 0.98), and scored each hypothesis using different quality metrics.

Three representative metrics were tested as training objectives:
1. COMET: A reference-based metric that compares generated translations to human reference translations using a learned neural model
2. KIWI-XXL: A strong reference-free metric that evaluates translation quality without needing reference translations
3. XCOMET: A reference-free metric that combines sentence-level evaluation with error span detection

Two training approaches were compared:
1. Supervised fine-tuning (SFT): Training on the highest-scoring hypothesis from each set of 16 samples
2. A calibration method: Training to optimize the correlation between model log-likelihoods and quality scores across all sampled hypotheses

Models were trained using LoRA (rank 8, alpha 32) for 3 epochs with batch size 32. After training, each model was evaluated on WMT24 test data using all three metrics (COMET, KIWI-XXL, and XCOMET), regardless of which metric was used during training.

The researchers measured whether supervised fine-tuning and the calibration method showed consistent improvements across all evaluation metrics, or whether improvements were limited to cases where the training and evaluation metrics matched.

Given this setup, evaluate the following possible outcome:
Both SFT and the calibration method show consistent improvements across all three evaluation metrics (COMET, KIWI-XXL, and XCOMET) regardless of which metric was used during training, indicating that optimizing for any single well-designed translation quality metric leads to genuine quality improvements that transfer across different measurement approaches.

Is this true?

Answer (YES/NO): NO